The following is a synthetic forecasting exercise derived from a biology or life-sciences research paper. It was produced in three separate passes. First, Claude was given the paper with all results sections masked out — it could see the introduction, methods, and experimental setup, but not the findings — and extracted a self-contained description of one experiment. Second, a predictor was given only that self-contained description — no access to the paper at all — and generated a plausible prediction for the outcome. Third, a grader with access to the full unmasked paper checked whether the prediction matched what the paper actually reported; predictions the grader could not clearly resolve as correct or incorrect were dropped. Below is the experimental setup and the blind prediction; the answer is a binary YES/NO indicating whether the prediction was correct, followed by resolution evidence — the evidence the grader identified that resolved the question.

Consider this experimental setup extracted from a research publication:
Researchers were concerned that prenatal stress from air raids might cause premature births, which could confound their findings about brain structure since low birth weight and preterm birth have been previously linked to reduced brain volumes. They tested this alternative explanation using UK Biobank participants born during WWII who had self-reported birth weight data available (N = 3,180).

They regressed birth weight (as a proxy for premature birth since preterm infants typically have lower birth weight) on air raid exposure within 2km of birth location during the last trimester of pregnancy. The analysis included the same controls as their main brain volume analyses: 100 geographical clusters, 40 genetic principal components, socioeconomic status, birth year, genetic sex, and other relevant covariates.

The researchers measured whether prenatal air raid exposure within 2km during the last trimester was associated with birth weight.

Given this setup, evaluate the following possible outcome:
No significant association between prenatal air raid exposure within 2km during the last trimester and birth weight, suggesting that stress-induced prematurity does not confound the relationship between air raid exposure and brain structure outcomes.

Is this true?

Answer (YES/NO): YES